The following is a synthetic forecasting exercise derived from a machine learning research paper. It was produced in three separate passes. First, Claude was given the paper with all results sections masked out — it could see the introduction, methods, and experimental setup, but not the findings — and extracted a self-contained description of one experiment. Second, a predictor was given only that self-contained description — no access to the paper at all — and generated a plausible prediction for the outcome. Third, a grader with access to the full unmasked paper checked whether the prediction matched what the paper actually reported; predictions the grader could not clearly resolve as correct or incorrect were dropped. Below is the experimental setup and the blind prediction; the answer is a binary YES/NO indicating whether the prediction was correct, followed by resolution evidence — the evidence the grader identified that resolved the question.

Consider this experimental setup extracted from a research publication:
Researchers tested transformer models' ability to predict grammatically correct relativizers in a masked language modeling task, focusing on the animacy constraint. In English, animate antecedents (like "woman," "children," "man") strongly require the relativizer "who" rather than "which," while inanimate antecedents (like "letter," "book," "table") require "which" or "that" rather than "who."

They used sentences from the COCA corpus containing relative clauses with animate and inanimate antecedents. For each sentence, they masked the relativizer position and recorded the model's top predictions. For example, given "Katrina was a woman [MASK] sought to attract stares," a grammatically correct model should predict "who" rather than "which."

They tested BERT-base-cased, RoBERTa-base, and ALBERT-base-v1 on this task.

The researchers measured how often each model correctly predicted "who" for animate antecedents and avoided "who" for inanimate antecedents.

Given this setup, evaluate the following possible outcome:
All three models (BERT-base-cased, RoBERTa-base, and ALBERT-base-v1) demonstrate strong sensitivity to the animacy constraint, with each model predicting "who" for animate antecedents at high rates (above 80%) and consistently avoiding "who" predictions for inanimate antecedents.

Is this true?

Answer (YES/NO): NO